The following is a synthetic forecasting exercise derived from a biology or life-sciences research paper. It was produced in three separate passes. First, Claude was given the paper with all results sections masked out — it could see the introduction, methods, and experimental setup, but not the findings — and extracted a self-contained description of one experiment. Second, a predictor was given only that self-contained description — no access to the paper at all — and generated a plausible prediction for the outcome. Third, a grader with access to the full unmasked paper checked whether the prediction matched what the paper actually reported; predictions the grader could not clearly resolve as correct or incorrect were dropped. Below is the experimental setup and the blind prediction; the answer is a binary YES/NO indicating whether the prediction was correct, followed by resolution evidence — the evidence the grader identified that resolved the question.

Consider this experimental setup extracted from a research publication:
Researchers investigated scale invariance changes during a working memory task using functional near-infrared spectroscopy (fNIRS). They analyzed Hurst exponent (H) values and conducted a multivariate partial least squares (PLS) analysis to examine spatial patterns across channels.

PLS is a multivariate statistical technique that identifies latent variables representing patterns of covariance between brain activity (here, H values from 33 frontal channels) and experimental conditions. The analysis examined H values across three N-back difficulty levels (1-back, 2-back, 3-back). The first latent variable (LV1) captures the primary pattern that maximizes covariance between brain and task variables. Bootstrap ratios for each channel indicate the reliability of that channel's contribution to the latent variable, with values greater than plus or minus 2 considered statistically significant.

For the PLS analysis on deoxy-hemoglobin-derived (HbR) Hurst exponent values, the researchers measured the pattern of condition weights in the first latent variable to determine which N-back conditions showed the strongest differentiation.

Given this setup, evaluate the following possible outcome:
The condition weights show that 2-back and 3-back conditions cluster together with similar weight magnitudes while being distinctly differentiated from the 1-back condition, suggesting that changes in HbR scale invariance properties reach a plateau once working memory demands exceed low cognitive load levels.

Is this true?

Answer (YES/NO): NO